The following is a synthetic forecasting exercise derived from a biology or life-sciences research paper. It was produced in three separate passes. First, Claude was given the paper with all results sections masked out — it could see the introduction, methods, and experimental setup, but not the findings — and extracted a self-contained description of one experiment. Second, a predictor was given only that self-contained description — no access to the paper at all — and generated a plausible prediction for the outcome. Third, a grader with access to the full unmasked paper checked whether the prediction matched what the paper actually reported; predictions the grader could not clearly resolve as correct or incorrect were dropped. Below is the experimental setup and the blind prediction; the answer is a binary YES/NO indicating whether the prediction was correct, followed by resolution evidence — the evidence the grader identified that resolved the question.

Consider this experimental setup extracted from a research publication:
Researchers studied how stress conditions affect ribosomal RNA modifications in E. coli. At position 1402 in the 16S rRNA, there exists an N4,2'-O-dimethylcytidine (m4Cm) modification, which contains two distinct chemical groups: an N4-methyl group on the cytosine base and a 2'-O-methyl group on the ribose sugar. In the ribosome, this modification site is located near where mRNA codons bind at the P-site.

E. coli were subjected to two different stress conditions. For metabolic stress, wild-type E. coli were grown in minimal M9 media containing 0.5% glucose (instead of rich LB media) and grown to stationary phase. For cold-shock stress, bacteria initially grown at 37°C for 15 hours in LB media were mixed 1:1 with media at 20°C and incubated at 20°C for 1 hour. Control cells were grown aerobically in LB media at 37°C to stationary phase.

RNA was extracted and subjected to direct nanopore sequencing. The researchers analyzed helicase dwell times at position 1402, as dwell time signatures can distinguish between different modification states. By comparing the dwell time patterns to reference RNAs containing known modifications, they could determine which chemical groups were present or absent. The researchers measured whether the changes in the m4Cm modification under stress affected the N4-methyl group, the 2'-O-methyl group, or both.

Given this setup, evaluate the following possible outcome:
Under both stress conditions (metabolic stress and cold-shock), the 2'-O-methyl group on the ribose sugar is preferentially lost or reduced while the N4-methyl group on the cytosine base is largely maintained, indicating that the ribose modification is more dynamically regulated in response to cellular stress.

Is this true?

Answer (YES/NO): NO